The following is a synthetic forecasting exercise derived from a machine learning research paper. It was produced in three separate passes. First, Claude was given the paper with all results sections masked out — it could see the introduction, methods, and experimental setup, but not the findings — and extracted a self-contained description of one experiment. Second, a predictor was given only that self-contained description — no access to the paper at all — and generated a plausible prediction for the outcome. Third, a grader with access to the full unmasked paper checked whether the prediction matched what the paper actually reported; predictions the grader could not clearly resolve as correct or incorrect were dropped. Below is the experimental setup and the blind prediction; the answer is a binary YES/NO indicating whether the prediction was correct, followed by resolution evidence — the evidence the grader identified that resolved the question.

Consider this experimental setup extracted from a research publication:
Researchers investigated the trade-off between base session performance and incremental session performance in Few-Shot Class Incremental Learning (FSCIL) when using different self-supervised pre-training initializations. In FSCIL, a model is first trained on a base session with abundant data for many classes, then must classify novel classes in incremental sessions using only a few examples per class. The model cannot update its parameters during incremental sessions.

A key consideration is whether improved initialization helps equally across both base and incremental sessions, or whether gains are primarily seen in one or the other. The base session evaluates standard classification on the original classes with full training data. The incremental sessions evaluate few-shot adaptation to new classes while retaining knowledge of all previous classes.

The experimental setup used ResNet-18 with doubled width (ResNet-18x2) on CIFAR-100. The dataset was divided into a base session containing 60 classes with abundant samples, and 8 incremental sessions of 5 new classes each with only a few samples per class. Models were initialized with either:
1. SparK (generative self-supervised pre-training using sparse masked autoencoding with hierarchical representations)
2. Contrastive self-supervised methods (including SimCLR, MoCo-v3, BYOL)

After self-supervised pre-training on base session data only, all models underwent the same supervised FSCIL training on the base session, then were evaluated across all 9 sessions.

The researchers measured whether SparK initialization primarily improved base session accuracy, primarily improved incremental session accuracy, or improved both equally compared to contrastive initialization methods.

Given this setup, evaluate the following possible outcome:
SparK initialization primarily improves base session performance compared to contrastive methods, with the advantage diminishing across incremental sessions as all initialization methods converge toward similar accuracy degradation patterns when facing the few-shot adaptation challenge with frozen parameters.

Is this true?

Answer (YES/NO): NO